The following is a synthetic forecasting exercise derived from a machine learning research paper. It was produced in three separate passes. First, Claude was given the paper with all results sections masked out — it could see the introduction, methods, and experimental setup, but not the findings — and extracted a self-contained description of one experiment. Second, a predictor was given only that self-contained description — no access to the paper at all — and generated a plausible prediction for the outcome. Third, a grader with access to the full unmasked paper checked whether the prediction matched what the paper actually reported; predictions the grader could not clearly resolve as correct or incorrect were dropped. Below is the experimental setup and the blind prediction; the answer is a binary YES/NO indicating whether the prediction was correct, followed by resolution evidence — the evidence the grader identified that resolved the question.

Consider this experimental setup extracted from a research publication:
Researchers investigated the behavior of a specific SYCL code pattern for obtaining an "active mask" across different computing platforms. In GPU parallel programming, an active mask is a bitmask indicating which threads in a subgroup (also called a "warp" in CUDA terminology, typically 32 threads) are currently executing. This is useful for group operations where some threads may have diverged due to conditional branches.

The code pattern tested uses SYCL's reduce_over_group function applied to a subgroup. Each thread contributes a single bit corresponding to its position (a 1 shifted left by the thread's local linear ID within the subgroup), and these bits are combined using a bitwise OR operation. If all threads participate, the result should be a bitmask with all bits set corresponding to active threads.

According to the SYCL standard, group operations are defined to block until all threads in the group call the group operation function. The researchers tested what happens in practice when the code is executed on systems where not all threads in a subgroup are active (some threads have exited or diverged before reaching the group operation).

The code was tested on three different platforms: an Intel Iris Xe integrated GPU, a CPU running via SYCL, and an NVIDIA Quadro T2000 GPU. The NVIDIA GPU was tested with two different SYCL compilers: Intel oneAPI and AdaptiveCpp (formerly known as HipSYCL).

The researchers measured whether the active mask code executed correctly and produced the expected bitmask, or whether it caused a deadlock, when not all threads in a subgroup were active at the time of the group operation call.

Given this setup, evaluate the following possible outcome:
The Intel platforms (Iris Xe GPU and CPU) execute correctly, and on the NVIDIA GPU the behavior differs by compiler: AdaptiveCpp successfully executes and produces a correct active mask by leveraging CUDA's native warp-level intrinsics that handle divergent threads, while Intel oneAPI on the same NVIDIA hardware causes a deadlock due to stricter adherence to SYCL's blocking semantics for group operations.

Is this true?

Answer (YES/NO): NO